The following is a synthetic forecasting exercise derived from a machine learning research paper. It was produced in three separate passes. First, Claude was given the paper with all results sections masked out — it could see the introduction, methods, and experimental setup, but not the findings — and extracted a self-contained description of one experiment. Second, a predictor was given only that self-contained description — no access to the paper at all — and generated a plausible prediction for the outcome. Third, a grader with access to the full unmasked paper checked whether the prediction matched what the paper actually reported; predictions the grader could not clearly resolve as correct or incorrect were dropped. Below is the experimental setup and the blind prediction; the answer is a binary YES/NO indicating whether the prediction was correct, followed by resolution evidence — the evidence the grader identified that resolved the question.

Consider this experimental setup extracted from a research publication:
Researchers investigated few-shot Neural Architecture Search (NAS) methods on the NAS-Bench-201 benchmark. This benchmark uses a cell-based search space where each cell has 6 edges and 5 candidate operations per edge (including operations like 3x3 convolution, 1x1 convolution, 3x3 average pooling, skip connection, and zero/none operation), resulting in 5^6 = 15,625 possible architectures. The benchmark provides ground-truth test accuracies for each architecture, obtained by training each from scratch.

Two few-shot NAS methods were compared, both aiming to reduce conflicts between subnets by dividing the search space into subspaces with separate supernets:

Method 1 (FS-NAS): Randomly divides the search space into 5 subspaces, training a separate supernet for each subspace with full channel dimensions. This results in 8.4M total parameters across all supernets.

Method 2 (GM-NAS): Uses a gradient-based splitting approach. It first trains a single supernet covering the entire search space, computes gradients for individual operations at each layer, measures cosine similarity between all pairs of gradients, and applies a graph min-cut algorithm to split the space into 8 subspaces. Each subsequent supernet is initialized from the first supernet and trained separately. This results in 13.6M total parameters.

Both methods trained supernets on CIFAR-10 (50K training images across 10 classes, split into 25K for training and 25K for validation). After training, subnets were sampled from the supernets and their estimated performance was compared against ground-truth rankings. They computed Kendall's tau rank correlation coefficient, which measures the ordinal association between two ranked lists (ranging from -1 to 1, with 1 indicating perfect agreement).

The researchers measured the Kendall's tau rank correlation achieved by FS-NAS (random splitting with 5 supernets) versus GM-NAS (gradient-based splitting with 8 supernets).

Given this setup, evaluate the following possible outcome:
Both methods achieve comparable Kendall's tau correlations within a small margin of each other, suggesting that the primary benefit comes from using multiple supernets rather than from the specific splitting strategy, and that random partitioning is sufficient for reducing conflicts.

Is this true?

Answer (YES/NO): YES